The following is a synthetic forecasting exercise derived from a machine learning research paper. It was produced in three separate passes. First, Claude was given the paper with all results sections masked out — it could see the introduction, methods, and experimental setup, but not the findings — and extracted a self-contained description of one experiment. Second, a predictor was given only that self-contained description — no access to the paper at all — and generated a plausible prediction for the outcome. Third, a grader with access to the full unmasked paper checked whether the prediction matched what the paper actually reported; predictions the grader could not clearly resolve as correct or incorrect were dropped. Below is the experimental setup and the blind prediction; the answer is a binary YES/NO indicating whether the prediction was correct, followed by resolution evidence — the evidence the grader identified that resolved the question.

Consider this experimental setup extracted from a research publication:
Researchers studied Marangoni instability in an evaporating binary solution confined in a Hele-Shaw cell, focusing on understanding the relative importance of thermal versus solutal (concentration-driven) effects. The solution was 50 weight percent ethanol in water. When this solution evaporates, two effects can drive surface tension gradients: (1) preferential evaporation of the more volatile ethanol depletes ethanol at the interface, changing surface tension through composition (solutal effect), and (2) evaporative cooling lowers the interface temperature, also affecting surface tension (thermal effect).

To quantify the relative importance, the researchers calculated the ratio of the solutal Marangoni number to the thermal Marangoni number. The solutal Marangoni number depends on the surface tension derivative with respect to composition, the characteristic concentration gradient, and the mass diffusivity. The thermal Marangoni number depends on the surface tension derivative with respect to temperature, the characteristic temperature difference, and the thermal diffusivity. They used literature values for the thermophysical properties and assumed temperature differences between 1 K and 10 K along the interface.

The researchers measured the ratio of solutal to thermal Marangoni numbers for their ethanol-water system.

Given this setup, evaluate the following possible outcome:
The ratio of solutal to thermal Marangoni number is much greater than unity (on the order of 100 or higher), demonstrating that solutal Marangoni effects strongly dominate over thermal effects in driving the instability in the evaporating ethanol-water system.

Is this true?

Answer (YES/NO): YES